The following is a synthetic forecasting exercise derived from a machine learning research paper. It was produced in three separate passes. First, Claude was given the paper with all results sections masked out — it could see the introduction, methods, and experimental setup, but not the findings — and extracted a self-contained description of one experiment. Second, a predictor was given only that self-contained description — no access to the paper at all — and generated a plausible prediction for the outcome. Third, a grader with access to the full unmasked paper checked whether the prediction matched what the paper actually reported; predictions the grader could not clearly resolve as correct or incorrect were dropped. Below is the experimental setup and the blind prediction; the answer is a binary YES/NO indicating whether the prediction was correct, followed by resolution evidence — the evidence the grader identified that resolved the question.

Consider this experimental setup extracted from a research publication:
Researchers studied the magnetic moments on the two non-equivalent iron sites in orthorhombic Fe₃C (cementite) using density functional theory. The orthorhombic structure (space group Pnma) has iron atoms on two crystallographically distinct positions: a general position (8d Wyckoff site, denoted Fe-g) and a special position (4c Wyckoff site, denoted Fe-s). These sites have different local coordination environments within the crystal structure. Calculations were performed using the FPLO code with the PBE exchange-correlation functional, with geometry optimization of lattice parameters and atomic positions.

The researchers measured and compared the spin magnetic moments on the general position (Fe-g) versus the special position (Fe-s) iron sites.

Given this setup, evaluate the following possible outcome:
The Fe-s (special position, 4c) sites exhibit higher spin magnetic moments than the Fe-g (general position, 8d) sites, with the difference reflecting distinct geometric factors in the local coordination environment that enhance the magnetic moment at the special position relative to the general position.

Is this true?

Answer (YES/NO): YES